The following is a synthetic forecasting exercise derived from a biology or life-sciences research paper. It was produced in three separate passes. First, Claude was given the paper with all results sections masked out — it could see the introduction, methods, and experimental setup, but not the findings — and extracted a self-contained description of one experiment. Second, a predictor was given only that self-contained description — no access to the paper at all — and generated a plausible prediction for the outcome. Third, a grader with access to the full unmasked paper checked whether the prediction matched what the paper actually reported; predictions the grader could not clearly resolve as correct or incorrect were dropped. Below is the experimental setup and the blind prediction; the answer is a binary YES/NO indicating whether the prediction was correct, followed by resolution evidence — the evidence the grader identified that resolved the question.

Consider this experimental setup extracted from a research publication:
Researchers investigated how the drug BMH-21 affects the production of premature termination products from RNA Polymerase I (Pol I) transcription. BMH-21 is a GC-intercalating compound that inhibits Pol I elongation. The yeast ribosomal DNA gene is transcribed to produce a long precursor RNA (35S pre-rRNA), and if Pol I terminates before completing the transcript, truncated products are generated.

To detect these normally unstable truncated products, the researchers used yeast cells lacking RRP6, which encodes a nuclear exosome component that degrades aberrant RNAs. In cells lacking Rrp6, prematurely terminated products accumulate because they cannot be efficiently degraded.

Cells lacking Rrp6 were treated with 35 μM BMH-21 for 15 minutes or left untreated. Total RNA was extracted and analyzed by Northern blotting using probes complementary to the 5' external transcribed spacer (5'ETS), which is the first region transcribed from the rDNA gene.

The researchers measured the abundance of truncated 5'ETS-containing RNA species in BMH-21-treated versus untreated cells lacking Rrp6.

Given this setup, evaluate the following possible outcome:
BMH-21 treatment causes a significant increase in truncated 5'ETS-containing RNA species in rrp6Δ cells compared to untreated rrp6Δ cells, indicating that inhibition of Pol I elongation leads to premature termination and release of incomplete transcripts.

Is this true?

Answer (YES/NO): YES